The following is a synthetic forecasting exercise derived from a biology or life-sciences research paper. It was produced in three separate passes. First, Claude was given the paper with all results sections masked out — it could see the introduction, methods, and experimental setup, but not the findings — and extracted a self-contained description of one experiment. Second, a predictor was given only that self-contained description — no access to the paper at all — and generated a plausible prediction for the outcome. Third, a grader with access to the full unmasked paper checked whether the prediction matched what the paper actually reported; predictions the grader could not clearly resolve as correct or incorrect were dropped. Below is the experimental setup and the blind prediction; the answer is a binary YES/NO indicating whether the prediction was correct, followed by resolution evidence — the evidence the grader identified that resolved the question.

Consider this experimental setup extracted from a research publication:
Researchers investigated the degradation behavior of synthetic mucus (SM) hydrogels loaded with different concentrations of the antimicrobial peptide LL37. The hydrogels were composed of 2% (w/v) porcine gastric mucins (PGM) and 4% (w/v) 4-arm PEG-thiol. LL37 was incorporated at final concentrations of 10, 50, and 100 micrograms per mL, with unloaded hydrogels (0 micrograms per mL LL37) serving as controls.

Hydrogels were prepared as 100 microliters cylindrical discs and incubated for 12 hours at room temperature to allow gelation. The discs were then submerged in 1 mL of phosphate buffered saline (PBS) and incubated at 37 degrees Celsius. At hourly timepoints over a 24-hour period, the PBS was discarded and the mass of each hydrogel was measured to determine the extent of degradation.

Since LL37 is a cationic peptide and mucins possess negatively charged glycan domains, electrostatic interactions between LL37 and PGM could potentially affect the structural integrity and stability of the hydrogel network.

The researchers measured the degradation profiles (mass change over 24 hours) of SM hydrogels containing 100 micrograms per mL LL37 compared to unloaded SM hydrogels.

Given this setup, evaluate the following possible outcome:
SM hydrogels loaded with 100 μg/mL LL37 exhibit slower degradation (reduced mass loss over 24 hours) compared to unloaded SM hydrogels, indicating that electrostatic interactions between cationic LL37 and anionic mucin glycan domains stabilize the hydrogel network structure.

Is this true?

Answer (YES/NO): NO